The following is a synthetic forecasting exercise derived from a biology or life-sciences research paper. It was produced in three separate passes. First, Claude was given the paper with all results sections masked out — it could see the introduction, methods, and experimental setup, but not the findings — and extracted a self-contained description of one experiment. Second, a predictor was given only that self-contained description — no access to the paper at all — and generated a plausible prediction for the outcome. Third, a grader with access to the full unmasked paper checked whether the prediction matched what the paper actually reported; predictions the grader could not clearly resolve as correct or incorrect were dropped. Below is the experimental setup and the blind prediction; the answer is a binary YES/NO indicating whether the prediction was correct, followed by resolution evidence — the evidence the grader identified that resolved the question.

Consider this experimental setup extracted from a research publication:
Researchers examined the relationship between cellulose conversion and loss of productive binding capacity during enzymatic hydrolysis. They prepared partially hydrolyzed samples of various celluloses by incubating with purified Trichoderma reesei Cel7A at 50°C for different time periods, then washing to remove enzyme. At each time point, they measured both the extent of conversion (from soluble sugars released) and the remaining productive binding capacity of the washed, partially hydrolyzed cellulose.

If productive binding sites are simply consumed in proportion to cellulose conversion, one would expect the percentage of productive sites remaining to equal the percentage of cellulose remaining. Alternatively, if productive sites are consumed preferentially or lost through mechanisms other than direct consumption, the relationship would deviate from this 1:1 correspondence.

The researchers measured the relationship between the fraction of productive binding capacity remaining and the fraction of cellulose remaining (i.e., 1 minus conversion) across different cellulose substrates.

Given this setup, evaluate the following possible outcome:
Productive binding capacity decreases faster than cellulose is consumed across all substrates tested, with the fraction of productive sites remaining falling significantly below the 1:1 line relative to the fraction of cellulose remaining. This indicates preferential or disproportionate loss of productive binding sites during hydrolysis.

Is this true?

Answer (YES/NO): YES